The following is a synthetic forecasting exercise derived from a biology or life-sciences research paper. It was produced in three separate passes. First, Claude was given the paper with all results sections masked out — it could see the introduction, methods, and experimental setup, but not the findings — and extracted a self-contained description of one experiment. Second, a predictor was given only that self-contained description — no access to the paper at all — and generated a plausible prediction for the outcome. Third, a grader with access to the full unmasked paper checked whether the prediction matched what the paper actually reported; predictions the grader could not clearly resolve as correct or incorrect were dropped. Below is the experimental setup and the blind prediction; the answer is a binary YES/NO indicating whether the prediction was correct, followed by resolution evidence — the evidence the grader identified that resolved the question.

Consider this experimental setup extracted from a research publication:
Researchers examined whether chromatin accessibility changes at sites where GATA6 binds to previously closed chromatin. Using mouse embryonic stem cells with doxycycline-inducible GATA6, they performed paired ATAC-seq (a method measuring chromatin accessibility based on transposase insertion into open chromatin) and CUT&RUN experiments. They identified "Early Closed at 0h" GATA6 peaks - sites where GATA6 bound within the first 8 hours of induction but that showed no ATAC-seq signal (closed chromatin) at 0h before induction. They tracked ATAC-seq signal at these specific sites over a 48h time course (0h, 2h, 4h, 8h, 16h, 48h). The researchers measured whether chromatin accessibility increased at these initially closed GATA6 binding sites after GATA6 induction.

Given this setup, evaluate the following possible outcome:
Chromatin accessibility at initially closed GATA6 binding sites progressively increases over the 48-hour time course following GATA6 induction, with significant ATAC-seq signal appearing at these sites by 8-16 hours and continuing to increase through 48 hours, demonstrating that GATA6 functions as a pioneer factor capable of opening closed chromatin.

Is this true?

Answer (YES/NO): NO